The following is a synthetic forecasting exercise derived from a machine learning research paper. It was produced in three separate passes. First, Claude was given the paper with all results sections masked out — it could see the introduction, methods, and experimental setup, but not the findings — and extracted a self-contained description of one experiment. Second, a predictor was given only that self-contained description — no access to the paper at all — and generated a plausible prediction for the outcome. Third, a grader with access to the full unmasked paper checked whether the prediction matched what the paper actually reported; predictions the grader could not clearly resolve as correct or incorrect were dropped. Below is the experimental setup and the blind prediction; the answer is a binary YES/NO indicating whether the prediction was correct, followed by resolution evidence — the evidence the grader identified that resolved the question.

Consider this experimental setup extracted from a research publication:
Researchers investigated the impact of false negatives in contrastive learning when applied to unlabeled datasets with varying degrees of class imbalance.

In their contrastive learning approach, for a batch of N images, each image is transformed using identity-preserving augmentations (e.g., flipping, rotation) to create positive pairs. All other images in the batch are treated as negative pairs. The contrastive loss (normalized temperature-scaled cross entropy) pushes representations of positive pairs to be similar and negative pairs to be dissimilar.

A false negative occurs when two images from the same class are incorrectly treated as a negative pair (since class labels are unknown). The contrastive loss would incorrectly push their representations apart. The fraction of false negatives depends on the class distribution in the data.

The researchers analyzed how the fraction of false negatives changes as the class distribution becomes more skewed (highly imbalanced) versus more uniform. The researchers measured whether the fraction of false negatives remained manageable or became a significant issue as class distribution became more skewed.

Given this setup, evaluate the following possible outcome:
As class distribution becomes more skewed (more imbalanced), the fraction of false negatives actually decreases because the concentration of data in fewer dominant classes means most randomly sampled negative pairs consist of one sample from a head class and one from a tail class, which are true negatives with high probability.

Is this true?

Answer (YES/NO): NO